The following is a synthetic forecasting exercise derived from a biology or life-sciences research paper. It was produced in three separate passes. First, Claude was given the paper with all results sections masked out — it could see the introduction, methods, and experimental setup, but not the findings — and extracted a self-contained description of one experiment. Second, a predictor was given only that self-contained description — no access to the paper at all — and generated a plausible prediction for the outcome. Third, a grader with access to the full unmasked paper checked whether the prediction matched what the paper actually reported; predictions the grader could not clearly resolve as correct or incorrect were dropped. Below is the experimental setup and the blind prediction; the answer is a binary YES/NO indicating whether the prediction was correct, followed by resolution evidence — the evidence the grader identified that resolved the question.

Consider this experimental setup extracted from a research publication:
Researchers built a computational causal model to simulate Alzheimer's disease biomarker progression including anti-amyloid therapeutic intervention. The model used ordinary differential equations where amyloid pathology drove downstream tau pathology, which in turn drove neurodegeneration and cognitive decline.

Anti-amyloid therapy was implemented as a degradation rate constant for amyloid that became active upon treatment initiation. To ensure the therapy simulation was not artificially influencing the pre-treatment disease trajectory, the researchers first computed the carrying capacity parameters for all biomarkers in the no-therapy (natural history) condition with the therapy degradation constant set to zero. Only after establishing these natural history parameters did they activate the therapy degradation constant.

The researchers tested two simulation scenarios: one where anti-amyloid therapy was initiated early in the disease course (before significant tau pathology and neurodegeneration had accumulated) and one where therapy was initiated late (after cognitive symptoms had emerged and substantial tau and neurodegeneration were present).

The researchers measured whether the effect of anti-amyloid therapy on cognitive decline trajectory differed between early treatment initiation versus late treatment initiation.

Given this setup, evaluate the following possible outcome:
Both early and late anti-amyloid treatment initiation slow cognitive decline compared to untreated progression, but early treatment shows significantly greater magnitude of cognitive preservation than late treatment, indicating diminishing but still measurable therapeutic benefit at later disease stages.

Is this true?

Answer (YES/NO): NO